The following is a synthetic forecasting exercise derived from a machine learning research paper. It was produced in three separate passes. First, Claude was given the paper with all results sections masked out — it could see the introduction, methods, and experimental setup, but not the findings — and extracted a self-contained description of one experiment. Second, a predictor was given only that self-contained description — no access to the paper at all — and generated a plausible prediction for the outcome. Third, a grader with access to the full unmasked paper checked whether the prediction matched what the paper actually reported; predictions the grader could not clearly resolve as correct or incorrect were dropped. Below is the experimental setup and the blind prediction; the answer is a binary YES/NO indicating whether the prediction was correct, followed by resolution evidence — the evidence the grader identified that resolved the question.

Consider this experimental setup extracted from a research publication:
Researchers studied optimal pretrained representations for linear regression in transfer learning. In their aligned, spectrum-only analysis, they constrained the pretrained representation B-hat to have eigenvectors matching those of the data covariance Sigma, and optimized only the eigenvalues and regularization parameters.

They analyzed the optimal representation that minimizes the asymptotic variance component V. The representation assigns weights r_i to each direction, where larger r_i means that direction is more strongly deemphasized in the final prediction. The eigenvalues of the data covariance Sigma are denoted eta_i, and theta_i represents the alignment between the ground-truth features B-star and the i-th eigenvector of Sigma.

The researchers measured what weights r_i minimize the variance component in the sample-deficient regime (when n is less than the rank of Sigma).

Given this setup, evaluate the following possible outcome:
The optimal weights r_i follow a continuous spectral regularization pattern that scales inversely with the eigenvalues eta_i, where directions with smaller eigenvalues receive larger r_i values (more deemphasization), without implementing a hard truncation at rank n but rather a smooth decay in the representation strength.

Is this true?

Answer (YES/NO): NO